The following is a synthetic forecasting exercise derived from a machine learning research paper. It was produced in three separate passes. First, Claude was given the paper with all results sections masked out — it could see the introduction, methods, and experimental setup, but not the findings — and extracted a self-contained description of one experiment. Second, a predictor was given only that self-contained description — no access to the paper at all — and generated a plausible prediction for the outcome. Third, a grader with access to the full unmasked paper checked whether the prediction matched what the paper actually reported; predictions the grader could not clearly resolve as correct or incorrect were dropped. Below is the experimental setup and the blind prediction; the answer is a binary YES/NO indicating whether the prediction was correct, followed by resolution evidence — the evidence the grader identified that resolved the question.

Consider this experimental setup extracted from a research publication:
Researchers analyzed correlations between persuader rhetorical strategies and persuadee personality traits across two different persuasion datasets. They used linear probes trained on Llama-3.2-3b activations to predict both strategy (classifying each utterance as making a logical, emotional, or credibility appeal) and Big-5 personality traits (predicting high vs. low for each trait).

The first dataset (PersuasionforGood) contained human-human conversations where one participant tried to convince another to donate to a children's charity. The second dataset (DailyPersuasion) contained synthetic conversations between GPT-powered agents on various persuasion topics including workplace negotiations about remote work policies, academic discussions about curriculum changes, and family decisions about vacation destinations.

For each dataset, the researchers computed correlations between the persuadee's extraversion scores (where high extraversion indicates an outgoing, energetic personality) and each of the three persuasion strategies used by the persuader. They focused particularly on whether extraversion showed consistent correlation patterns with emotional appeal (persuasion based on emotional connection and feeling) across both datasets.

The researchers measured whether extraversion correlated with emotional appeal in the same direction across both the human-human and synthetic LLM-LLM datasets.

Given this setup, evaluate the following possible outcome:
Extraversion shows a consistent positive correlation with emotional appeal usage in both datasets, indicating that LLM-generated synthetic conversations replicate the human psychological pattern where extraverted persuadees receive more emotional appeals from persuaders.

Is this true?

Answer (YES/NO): YES